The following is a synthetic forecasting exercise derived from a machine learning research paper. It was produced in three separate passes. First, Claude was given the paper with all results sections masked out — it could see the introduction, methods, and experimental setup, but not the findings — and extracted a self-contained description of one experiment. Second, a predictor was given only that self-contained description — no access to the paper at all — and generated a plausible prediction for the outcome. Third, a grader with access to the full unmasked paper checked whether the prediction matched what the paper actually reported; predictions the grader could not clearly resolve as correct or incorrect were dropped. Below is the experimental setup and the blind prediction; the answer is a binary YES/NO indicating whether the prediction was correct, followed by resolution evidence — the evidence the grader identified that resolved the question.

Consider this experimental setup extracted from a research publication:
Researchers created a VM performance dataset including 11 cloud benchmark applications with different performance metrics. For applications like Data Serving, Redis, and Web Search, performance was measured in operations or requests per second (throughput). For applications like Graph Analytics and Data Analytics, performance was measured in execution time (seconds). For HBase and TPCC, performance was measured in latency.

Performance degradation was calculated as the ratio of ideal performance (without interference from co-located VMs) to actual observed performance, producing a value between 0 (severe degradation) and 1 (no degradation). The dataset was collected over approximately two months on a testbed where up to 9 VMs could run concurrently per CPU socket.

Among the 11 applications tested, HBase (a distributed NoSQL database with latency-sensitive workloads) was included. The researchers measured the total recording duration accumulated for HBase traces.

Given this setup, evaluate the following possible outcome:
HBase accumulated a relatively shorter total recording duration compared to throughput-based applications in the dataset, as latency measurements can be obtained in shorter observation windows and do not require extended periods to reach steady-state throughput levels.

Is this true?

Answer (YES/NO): YES